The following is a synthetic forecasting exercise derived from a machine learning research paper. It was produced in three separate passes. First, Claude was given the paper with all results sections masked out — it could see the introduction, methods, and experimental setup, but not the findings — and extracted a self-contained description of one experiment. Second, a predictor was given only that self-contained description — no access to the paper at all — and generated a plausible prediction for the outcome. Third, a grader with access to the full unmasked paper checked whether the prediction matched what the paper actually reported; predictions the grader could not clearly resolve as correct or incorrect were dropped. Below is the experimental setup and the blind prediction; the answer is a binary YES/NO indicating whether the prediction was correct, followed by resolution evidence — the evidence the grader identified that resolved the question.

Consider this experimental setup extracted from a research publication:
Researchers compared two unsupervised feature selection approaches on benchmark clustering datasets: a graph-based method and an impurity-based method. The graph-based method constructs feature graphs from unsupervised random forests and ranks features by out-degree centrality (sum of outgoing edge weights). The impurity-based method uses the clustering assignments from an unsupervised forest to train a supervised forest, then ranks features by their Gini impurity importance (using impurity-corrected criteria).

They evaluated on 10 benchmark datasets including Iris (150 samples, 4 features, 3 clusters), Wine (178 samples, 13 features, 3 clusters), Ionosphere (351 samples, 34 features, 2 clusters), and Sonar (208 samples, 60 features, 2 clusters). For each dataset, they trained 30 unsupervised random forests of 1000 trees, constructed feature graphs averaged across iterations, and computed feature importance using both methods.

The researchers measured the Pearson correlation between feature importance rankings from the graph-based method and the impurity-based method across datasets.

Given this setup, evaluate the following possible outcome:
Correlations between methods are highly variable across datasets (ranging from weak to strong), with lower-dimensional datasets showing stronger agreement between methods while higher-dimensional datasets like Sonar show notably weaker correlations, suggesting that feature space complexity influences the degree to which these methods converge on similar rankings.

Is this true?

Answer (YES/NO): NO